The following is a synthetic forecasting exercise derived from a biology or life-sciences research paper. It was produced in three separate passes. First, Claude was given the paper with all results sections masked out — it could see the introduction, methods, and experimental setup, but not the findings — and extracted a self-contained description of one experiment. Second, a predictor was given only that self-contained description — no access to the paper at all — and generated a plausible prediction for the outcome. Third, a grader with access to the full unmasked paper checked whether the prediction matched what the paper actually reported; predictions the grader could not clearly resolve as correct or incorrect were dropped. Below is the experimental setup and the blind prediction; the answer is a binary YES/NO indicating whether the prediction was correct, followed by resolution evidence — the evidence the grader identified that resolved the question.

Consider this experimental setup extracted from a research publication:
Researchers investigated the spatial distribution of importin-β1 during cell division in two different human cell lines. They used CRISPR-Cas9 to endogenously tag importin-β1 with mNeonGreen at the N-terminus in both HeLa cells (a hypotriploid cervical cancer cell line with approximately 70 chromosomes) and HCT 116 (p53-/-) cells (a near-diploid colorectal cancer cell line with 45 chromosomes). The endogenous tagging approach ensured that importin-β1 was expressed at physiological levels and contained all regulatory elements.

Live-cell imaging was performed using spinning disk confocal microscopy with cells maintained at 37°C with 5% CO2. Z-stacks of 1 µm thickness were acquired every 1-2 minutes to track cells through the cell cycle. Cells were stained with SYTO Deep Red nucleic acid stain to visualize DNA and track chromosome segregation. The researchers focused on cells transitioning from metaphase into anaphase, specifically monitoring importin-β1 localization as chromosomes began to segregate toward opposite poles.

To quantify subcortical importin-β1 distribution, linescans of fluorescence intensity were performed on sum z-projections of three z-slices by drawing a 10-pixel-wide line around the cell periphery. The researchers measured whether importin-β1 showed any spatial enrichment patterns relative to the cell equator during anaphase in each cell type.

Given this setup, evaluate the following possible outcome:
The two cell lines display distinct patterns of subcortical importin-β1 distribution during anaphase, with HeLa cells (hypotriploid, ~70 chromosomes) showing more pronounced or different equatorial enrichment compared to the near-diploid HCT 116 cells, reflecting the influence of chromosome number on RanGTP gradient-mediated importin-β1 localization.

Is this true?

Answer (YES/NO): YES